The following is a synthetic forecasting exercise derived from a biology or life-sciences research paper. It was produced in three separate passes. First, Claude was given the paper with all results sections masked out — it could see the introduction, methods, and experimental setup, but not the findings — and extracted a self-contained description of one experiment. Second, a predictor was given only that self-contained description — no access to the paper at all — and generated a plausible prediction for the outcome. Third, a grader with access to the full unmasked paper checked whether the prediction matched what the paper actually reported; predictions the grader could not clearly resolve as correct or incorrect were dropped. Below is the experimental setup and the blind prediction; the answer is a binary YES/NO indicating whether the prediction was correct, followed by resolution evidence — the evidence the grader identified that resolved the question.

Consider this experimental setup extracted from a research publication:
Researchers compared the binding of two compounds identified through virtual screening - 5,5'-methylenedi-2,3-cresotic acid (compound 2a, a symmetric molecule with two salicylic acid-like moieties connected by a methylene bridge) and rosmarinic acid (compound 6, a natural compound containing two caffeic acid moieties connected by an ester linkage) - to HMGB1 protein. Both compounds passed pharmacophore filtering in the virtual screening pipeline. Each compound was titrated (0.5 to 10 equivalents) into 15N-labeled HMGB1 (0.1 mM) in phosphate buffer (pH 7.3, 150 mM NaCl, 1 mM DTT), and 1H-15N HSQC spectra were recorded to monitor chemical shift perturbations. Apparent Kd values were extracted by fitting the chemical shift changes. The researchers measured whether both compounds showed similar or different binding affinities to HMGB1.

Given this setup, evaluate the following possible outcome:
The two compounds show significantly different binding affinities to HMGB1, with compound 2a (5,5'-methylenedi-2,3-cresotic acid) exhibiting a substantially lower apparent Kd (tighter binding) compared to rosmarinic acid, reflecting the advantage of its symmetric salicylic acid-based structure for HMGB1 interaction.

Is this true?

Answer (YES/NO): YES